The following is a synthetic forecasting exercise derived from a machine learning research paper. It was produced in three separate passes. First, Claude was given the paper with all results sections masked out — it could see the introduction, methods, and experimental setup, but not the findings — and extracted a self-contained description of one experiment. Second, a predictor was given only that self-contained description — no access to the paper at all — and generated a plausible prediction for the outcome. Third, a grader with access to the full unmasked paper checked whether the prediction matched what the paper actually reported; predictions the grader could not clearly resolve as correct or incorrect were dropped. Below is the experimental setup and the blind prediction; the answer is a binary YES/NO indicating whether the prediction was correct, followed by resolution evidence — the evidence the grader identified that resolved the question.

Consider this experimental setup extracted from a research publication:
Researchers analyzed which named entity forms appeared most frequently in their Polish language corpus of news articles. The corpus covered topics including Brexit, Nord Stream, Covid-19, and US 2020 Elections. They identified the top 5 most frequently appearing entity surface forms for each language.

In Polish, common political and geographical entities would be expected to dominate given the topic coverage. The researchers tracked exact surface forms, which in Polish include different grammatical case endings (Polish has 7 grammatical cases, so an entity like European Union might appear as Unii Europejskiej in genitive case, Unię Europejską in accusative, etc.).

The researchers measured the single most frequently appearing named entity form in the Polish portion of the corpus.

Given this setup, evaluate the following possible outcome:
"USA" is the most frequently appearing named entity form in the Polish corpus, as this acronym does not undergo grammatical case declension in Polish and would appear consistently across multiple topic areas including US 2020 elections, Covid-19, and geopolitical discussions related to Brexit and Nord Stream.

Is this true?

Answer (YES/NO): NO